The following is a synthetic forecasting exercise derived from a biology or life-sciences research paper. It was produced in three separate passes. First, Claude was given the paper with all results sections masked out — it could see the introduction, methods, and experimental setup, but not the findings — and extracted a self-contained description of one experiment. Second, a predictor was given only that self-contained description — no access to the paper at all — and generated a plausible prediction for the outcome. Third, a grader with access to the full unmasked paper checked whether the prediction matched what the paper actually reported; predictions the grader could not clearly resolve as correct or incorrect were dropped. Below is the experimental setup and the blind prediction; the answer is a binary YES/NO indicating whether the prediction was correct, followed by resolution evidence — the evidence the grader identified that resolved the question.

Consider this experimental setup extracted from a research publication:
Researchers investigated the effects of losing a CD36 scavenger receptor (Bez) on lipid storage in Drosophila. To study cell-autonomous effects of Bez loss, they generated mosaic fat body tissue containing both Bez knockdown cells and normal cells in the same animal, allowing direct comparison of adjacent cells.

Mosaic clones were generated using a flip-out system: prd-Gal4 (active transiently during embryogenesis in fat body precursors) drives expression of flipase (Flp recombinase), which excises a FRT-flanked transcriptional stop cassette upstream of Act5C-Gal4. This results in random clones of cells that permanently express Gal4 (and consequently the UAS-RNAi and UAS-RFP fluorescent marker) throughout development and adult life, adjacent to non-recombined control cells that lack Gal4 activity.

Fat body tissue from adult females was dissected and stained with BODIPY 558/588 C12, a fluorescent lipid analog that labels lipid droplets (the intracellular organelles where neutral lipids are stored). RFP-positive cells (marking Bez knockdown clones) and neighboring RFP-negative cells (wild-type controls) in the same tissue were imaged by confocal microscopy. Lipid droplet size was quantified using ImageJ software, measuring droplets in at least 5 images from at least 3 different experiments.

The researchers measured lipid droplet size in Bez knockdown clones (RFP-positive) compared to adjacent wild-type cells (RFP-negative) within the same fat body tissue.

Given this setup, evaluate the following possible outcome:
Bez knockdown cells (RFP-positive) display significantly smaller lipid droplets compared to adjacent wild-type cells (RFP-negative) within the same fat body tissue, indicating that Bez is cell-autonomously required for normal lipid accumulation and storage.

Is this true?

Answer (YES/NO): NO